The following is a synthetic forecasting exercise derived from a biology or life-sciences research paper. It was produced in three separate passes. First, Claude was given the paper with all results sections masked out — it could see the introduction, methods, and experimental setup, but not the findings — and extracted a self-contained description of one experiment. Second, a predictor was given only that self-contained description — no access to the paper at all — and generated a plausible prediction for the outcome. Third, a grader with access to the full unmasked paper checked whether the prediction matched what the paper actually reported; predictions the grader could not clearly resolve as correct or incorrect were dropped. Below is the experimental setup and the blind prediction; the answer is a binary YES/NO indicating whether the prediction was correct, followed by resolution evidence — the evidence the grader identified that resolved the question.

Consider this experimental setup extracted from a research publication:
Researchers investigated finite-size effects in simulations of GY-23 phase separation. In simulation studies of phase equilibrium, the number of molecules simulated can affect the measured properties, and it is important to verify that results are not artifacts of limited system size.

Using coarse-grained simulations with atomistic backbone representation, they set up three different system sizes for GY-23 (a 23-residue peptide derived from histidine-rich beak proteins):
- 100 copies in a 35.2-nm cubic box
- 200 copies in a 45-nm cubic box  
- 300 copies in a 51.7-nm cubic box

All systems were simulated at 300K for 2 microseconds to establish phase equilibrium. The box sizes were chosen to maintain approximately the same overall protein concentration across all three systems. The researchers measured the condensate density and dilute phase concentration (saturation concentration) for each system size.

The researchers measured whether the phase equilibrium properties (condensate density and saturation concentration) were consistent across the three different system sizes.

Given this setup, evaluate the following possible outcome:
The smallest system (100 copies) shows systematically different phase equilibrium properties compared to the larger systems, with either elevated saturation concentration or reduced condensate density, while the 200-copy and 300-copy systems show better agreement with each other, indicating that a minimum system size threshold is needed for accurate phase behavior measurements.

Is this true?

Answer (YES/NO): NO